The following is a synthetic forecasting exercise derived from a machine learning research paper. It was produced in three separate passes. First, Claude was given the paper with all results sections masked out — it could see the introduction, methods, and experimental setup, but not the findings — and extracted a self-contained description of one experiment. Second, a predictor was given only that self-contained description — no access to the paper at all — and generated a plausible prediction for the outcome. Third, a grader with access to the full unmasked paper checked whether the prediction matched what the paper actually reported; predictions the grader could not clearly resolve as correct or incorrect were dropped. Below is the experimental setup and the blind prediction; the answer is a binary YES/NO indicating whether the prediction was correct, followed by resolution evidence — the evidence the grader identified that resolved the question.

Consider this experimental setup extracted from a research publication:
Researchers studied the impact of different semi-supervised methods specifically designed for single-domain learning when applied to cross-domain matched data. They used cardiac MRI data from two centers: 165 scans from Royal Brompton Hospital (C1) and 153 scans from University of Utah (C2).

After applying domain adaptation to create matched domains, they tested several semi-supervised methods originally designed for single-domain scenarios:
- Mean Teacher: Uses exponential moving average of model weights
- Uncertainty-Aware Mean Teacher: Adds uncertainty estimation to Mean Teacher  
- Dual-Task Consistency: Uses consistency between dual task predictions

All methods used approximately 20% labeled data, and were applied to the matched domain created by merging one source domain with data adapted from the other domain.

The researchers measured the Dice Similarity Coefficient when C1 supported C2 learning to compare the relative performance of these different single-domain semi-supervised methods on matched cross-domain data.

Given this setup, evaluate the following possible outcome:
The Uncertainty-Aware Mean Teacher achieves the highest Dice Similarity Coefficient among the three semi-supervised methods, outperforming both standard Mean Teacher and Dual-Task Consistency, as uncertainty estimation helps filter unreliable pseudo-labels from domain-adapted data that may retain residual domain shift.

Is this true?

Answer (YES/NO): NO